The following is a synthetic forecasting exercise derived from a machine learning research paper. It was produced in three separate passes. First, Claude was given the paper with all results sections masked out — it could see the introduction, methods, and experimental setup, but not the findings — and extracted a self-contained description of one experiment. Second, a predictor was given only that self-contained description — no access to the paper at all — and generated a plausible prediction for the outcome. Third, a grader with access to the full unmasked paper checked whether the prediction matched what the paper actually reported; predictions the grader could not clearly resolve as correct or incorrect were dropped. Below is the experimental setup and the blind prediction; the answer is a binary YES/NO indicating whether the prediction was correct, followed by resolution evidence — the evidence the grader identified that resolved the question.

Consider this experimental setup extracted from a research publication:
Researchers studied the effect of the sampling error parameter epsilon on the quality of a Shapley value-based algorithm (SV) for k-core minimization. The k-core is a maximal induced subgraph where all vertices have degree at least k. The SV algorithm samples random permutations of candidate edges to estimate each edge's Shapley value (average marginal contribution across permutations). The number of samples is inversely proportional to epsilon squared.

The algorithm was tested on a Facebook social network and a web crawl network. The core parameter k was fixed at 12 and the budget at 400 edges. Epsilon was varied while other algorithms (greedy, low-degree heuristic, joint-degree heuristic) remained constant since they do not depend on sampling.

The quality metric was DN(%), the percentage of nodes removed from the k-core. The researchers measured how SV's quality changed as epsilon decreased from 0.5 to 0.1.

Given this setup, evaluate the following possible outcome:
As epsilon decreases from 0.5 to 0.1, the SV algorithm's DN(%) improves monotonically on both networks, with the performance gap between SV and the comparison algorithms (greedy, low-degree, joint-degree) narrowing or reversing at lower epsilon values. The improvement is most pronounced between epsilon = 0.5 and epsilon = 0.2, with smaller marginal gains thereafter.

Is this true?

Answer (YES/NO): NO